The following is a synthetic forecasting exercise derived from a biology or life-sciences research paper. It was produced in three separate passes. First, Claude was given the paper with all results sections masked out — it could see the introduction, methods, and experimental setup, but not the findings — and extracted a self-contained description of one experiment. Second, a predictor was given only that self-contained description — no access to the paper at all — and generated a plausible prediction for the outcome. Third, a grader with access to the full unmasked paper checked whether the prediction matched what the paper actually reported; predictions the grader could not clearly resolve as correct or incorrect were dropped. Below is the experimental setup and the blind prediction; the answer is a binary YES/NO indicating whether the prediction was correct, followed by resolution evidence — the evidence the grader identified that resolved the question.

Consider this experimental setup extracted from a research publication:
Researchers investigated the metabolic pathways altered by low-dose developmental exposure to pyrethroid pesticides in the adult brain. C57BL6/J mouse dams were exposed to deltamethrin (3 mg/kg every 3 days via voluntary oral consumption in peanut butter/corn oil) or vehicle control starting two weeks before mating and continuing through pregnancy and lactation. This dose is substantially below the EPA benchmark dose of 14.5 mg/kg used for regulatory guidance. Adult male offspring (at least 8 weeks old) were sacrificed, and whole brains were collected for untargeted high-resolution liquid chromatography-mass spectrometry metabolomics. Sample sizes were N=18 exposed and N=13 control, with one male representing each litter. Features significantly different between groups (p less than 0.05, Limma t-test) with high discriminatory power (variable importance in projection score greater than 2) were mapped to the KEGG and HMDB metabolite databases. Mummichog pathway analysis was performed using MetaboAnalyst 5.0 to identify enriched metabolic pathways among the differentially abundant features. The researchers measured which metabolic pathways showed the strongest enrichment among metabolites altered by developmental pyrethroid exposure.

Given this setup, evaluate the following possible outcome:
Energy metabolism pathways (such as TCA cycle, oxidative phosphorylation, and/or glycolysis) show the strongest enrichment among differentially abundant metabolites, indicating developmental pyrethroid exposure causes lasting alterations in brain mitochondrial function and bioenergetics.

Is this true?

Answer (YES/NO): NO